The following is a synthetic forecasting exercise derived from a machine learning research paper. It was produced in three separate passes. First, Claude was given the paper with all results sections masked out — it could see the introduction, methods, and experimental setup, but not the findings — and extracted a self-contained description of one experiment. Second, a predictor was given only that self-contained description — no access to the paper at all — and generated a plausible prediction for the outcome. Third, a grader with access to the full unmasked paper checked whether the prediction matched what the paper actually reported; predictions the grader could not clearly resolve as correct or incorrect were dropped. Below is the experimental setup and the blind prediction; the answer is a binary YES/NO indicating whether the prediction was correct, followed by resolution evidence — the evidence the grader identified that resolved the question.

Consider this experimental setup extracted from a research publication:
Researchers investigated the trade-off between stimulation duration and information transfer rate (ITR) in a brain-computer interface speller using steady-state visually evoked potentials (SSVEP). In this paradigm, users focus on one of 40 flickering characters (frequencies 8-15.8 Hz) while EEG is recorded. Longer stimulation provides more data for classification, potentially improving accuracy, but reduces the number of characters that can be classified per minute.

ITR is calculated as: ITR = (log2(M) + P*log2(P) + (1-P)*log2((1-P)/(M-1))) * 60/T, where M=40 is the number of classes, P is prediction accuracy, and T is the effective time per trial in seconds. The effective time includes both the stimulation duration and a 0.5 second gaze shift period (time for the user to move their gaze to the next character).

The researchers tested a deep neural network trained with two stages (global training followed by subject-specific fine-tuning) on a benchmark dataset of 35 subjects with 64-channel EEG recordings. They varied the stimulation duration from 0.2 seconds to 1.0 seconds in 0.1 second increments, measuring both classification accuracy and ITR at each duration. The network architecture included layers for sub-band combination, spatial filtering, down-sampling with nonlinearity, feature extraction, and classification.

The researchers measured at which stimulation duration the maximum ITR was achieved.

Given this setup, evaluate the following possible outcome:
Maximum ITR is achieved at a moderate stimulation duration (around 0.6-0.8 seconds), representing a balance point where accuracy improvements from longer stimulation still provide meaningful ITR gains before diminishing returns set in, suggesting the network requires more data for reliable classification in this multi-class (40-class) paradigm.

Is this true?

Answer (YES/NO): NO